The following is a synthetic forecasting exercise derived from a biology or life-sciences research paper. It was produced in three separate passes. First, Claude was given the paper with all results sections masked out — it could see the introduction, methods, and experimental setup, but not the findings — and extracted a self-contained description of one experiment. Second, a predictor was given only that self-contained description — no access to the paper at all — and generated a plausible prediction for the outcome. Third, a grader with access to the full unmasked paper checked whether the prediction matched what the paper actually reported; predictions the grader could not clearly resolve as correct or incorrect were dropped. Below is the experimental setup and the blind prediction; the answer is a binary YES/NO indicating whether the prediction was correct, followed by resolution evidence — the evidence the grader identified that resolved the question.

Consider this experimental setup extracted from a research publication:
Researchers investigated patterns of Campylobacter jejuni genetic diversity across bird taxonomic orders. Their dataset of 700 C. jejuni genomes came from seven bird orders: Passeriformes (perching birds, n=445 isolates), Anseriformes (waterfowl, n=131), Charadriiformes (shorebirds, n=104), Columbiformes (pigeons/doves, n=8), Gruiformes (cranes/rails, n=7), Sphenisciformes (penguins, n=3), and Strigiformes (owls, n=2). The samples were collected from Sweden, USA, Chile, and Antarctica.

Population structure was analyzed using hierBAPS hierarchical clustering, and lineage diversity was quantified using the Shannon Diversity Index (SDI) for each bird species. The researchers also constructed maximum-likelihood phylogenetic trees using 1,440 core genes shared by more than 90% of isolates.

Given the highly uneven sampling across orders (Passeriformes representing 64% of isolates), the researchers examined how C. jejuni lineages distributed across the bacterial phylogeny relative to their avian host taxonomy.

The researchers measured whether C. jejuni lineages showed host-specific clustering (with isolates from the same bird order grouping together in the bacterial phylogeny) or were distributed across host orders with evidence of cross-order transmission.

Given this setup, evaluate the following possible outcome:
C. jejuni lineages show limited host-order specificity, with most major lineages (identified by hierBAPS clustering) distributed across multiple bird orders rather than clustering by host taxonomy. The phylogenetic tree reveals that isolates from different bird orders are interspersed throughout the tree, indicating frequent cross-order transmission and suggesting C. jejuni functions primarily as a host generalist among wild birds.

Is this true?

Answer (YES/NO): NO